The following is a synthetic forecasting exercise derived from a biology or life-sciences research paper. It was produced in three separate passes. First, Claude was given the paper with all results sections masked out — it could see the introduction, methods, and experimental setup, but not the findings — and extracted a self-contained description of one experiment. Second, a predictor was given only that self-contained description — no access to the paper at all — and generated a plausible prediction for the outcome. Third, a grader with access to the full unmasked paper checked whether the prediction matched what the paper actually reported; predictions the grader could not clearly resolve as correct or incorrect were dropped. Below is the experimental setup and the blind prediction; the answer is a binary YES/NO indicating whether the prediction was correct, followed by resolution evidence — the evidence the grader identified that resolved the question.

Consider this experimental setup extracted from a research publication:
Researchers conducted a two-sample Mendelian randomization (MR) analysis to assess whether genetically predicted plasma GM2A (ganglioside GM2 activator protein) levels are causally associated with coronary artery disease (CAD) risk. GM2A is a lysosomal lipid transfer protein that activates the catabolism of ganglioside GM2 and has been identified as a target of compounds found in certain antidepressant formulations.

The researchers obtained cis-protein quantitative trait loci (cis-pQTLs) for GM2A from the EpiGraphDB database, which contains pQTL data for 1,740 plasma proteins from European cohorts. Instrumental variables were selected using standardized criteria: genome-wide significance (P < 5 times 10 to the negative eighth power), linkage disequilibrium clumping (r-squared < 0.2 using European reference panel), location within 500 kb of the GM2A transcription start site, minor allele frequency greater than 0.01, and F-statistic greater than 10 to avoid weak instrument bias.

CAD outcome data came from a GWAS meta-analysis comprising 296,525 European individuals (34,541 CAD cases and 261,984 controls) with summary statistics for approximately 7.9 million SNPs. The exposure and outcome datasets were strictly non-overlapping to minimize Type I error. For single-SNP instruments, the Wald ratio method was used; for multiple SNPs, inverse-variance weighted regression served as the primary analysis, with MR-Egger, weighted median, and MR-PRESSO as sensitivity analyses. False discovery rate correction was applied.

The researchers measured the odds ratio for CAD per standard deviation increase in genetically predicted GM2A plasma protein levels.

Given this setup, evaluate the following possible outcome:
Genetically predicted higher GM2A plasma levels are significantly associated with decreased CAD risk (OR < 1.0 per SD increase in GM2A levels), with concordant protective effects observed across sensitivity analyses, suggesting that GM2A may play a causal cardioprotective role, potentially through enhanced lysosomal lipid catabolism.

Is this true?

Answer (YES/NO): YES